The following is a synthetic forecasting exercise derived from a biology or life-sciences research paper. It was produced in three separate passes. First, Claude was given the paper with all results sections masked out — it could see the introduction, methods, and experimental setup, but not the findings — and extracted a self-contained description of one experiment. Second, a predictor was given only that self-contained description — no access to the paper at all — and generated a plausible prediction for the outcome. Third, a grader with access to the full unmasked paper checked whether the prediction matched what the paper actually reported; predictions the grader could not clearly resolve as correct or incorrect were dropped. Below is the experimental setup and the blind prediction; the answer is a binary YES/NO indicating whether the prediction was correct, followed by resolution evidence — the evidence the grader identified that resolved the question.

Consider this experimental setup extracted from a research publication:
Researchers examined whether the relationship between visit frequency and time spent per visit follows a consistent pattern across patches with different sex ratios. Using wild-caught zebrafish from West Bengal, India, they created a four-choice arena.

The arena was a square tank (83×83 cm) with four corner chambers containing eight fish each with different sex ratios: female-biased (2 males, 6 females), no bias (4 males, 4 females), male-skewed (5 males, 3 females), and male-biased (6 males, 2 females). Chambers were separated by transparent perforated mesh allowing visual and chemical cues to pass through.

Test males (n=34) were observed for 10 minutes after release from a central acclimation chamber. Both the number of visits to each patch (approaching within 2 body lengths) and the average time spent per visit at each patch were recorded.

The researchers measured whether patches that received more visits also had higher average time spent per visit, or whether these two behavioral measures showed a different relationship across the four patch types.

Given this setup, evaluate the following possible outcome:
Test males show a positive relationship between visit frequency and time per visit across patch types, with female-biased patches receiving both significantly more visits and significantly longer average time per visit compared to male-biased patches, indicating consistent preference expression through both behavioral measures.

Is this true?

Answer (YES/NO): NO